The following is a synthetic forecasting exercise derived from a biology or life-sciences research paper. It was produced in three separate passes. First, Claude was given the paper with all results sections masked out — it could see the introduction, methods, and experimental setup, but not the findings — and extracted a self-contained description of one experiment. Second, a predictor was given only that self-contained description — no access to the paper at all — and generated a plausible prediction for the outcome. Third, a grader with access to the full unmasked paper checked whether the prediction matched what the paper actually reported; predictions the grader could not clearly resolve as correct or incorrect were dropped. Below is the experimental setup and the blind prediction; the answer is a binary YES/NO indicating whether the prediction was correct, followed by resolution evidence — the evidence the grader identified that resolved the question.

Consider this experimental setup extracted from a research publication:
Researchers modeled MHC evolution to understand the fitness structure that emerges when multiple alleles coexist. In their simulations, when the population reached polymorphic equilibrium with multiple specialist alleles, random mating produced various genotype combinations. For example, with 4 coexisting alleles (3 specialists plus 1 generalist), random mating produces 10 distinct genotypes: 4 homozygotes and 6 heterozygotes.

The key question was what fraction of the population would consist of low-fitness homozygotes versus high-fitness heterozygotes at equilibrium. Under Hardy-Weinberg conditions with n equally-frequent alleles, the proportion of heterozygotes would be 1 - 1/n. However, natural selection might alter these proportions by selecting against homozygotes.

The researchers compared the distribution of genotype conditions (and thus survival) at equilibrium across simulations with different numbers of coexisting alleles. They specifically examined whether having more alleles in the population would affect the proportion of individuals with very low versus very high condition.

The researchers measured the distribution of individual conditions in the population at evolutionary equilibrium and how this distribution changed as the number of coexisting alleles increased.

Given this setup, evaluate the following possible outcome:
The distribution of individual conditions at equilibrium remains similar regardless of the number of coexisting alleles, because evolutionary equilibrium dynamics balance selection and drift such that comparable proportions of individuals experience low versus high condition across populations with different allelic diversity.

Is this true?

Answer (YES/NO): NO